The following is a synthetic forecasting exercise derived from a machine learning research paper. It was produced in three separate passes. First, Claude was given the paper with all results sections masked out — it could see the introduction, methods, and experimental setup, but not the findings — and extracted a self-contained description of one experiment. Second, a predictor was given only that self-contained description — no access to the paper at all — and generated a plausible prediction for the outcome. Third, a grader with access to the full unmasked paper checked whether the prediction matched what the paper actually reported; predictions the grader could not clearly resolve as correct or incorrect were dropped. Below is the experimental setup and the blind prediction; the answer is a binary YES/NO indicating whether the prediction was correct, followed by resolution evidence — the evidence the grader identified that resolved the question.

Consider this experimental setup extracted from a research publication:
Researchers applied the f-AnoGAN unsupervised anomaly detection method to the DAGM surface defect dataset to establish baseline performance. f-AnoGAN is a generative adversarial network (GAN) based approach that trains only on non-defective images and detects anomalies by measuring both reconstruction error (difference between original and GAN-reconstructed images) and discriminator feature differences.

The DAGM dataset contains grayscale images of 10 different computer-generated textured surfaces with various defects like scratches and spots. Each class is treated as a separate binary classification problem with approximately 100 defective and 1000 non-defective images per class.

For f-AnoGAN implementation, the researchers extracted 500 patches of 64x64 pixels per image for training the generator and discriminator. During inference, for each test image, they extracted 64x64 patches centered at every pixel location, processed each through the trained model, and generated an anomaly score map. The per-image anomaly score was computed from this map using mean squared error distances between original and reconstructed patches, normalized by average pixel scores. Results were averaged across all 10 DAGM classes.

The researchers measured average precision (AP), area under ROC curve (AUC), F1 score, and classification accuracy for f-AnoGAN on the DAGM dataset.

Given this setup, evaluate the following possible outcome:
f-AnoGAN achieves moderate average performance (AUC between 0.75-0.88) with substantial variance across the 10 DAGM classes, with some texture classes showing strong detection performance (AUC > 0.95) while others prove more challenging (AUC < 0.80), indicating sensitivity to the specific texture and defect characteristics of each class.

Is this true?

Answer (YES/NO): NO